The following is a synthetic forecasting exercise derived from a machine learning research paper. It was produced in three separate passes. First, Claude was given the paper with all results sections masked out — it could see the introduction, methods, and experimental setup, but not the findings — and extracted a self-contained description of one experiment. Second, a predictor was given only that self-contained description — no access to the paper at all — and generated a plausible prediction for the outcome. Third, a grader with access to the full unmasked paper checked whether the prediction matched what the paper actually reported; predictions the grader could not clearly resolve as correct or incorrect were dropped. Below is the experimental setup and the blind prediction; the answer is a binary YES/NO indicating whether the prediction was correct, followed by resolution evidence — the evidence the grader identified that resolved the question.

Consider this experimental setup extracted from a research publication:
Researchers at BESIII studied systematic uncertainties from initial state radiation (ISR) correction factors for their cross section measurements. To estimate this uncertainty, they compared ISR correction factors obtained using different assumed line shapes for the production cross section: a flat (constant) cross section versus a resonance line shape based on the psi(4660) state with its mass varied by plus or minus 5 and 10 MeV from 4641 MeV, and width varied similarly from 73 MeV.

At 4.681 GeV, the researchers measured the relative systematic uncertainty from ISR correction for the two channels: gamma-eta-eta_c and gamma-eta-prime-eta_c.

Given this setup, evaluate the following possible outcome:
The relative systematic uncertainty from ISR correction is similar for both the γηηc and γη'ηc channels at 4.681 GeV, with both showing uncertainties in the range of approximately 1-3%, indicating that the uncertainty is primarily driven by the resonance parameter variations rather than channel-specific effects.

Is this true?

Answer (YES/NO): NO